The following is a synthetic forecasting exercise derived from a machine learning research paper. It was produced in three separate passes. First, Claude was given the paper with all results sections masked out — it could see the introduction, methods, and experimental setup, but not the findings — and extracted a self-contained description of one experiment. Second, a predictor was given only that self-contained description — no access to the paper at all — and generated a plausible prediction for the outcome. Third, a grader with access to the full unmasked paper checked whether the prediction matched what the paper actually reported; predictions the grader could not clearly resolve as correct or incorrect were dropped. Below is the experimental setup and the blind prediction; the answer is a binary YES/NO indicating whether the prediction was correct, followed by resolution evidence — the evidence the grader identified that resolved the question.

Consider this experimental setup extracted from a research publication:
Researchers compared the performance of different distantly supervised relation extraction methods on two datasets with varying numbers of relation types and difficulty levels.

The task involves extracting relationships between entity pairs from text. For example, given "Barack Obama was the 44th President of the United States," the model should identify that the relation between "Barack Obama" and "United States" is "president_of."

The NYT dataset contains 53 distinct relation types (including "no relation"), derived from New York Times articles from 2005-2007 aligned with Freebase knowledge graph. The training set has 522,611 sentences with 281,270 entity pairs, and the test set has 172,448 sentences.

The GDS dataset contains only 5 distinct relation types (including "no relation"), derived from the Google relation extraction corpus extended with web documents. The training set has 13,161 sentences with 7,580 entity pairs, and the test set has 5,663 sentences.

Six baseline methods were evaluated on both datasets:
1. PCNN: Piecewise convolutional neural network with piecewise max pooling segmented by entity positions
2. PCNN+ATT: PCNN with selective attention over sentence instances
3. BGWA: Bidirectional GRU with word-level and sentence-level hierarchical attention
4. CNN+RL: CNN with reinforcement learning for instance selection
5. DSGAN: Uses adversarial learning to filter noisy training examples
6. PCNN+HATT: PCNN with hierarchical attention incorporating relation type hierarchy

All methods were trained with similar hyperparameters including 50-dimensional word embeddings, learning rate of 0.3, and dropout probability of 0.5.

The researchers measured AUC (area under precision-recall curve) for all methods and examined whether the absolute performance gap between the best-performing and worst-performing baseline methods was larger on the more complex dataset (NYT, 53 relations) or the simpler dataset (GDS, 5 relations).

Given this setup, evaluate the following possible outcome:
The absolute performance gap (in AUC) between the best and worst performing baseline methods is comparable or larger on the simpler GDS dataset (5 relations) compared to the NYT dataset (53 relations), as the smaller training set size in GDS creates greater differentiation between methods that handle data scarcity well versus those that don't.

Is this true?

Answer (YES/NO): YES